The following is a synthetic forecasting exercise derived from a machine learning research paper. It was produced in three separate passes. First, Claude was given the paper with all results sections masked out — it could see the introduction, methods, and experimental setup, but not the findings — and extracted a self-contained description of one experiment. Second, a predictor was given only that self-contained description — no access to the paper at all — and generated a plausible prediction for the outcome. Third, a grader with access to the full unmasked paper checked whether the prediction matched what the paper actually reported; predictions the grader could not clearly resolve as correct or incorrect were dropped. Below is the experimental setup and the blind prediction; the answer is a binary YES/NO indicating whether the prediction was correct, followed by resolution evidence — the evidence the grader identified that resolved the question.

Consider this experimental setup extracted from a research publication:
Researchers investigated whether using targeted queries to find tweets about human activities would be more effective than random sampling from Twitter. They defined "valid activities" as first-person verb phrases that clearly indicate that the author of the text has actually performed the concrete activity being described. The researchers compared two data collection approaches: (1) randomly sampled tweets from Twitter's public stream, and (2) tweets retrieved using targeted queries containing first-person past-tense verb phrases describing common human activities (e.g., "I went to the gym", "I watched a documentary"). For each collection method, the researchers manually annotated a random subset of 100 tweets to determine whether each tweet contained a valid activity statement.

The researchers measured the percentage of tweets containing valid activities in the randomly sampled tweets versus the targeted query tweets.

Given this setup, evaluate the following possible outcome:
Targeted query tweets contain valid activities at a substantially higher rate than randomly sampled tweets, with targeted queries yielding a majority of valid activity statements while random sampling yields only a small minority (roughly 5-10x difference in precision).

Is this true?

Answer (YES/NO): NO